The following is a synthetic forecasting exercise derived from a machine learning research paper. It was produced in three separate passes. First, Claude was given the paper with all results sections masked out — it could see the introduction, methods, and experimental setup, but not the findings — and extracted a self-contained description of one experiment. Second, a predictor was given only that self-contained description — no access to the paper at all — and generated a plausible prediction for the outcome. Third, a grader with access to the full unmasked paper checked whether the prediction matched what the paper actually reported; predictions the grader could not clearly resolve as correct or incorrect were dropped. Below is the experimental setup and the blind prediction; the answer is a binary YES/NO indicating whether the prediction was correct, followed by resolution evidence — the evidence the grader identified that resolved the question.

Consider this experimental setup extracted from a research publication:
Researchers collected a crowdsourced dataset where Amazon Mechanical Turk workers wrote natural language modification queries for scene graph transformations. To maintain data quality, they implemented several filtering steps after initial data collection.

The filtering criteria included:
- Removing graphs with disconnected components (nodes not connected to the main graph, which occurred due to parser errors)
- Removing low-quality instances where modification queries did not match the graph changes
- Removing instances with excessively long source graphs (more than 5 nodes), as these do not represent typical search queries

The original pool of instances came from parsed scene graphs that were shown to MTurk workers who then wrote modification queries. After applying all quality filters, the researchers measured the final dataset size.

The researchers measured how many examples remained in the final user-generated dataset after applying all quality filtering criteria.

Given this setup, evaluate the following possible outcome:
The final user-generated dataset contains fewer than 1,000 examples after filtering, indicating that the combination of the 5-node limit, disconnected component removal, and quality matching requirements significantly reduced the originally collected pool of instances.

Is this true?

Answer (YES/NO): NO